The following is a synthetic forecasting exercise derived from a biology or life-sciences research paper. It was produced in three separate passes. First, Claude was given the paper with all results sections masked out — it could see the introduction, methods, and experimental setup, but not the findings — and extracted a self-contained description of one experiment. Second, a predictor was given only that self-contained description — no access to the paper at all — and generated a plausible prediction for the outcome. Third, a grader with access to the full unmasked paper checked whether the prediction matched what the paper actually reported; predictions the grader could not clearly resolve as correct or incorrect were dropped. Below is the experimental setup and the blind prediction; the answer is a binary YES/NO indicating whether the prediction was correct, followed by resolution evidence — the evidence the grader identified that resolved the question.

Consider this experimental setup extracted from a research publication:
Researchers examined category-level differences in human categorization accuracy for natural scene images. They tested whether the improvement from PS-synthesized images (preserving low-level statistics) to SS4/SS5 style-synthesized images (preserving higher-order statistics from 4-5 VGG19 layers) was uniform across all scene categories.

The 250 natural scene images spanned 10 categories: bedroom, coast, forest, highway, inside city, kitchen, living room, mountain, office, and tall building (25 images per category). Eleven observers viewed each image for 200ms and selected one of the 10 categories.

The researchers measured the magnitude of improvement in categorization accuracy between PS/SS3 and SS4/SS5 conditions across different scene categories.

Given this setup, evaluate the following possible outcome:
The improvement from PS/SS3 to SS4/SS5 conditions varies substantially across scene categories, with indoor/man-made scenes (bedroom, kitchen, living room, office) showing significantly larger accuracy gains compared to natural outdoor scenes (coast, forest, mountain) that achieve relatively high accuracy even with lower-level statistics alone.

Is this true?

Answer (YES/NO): YES